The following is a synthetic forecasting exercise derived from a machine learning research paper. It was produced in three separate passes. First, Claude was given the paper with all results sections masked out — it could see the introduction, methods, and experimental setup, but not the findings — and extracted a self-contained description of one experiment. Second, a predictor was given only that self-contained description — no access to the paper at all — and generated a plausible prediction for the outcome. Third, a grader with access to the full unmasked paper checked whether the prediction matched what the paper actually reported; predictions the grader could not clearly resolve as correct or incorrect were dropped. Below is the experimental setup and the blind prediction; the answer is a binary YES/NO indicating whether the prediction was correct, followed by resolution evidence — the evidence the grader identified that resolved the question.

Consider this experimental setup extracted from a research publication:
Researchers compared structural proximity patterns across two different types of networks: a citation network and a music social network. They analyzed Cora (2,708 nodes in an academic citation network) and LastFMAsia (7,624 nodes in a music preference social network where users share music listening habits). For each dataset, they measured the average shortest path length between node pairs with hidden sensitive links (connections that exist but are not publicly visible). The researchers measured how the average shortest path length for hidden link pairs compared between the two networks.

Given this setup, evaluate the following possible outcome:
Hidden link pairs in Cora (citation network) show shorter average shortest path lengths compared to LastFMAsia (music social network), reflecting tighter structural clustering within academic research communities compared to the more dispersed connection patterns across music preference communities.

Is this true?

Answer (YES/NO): NO